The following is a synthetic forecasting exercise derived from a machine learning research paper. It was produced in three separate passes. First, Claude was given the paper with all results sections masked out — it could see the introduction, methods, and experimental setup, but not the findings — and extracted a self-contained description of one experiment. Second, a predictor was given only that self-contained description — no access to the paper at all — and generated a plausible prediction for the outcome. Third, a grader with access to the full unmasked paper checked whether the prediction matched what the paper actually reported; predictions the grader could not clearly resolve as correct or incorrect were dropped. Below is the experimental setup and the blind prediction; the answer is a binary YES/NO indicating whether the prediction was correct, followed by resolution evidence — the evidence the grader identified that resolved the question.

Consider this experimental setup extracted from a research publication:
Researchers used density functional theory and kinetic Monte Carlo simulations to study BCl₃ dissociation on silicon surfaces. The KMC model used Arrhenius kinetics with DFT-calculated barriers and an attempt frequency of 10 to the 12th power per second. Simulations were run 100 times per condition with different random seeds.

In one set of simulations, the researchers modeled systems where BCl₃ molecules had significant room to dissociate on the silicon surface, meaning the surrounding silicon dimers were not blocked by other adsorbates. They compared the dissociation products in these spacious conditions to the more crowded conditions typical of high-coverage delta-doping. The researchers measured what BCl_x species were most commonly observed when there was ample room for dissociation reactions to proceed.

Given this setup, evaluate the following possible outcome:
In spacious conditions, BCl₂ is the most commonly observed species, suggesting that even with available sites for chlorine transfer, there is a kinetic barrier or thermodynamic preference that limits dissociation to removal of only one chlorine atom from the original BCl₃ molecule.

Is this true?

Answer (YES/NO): NO